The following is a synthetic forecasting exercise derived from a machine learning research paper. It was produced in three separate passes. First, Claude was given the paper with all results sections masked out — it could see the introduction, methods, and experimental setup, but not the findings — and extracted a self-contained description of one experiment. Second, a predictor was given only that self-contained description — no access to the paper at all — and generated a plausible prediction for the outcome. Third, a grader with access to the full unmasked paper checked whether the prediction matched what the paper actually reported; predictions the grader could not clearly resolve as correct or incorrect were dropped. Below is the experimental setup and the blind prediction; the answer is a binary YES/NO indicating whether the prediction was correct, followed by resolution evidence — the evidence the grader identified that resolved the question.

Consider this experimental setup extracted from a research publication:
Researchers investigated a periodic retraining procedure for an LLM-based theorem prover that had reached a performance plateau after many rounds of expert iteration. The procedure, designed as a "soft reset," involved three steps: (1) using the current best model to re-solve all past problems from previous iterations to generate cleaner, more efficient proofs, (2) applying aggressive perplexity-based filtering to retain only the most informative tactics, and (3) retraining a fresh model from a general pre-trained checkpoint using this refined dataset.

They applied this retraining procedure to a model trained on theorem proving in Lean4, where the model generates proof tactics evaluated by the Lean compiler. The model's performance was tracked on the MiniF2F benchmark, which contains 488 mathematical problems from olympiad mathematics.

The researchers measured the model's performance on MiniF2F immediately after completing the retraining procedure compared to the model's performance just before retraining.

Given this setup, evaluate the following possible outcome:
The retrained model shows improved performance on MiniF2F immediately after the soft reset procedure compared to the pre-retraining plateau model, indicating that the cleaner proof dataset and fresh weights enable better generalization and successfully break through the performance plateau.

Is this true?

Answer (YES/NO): NO